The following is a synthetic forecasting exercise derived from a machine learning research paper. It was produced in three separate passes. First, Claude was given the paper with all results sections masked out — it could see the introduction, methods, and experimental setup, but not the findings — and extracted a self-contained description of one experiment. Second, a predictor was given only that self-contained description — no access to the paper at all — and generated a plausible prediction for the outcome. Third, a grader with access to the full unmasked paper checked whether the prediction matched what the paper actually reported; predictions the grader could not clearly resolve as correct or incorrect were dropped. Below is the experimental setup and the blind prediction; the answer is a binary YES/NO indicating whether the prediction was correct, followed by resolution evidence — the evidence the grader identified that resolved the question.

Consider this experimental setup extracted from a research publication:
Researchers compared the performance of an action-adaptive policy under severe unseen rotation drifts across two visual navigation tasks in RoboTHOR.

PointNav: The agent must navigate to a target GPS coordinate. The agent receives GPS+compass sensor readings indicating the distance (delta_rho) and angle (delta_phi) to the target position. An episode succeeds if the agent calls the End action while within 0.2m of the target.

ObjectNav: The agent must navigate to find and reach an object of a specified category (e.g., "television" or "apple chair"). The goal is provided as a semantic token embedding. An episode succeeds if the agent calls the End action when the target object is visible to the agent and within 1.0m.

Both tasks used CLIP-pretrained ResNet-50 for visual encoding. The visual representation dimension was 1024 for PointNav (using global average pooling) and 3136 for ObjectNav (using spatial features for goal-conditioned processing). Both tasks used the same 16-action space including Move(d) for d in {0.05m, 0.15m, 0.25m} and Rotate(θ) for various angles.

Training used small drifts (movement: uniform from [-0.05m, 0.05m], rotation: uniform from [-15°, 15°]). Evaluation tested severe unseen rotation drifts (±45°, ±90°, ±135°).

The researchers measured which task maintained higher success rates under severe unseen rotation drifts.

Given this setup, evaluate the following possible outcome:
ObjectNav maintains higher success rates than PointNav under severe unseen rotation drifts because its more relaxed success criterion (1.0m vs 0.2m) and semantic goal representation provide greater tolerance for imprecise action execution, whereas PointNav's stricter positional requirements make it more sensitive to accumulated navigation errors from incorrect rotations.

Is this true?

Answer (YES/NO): NO